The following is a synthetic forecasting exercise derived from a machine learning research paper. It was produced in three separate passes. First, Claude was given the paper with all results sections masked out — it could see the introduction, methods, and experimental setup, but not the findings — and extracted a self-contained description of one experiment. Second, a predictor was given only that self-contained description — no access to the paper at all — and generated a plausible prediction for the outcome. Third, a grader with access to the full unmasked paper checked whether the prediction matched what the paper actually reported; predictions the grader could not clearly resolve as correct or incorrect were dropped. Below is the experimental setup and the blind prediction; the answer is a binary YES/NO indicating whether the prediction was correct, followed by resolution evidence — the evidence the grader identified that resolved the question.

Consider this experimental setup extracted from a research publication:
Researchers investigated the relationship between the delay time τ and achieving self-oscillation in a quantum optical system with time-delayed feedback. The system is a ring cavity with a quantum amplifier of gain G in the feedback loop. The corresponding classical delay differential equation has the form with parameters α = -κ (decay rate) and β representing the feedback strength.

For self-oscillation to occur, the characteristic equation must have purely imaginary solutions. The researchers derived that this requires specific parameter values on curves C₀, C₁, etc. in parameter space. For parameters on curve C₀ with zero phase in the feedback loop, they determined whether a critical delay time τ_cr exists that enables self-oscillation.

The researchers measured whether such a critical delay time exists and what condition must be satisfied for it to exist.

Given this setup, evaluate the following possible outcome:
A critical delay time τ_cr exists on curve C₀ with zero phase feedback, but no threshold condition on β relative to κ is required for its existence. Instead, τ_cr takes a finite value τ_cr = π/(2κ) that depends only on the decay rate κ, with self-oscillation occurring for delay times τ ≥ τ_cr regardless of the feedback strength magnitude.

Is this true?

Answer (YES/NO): NO